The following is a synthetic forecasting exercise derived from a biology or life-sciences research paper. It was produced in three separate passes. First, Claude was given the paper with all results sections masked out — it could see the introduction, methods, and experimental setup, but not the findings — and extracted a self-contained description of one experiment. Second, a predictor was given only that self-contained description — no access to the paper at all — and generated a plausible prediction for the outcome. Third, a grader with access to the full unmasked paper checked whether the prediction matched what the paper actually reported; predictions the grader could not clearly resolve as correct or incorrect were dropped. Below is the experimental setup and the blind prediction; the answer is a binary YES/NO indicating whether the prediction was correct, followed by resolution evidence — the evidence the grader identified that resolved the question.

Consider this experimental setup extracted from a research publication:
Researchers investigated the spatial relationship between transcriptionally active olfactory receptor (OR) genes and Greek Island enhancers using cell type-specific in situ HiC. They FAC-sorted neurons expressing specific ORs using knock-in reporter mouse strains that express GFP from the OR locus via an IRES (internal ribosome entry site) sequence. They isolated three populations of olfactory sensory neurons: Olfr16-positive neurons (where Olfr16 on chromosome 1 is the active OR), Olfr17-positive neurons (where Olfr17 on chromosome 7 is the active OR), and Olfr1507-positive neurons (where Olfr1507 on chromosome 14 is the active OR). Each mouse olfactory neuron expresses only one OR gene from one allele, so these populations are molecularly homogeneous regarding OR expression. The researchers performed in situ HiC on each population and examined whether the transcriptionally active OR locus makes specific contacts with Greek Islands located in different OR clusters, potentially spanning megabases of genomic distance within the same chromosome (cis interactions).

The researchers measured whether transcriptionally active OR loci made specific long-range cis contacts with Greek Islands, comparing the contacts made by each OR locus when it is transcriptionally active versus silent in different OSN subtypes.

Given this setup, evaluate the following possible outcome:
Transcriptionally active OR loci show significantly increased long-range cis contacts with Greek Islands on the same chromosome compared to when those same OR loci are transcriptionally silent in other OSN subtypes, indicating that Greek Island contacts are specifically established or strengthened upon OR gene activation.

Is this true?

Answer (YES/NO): YES